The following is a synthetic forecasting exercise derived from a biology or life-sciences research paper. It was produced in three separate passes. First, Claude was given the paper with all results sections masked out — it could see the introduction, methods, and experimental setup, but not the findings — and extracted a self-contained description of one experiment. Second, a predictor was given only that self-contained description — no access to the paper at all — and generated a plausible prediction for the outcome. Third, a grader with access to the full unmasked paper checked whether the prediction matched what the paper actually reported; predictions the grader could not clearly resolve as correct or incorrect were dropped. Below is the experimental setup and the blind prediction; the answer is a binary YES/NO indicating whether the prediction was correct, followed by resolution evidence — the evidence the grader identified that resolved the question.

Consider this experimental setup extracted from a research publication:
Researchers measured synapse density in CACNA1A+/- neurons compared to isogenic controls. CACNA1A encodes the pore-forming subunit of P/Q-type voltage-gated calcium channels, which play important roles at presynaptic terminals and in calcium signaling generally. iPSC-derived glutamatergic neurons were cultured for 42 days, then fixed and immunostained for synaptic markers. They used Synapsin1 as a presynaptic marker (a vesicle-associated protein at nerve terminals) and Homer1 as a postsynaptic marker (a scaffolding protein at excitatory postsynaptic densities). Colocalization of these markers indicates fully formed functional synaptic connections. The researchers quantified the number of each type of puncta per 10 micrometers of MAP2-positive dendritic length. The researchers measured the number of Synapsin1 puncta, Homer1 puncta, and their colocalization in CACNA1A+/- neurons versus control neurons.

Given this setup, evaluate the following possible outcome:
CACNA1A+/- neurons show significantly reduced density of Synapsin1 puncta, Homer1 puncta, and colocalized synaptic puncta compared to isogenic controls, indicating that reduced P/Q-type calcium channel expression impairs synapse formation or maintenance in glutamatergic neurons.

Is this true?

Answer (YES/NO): YES